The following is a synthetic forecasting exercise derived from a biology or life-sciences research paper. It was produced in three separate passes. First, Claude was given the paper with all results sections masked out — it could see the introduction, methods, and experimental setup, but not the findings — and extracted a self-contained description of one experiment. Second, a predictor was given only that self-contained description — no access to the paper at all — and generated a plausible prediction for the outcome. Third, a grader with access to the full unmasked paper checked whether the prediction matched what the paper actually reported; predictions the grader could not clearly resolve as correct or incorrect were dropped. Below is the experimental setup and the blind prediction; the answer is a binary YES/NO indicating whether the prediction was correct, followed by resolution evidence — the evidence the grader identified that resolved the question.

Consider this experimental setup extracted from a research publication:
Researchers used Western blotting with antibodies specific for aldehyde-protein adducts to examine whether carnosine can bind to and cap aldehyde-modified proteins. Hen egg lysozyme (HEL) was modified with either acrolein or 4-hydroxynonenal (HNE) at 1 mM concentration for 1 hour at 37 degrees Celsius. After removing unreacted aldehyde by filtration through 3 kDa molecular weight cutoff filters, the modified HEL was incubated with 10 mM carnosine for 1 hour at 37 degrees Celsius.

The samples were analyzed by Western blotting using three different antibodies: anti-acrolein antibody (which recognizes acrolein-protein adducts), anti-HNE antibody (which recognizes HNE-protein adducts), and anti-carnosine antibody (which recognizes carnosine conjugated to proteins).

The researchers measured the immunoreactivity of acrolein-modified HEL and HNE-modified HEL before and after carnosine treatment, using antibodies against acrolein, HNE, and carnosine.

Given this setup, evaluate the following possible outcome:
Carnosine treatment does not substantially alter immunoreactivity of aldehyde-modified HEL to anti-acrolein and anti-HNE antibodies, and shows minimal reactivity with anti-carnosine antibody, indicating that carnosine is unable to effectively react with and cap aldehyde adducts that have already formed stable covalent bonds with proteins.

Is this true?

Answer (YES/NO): NO